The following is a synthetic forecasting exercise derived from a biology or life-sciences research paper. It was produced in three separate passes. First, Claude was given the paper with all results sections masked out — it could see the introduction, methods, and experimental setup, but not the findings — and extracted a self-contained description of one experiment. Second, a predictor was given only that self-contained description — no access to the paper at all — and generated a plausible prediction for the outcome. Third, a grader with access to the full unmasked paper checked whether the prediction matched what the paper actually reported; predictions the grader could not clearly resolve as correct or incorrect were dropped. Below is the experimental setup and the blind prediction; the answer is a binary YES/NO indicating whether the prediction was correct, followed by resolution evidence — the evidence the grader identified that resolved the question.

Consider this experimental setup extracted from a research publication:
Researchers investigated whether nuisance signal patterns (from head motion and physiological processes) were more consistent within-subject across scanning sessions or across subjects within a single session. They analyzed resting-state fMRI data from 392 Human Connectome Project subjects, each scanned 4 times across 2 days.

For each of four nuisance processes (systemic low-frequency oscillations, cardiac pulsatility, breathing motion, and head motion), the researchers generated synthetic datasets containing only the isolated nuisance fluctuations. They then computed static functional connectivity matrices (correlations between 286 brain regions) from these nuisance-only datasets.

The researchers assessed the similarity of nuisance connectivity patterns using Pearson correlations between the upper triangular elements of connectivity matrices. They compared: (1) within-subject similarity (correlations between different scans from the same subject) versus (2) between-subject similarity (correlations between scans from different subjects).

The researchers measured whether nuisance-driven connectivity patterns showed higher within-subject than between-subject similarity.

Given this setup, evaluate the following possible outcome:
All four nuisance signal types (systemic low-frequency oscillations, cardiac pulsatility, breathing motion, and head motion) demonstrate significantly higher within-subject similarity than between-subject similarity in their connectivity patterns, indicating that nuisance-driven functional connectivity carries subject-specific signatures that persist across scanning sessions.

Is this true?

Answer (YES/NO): YES